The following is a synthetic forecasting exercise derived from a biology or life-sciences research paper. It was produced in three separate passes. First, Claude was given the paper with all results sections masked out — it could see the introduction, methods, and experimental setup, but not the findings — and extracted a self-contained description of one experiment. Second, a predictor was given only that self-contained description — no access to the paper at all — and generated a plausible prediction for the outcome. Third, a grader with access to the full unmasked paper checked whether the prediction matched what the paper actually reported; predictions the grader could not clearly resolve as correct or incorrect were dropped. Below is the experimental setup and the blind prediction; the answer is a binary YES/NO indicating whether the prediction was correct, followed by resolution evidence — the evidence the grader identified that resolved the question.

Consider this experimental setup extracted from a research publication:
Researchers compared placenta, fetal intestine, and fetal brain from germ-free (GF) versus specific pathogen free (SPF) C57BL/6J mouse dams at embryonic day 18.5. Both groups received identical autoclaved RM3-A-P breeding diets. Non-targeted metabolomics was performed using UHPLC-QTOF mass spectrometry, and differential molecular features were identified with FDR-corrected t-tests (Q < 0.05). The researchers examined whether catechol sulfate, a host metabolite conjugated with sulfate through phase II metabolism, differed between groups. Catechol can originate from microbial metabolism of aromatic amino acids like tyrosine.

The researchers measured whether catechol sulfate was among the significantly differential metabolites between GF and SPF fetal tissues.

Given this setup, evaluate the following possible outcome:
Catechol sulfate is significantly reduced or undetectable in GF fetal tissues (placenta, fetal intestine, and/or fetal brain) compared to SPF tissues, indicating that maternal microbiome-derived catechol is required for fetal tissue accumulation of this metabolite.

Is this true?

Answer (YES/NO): YES